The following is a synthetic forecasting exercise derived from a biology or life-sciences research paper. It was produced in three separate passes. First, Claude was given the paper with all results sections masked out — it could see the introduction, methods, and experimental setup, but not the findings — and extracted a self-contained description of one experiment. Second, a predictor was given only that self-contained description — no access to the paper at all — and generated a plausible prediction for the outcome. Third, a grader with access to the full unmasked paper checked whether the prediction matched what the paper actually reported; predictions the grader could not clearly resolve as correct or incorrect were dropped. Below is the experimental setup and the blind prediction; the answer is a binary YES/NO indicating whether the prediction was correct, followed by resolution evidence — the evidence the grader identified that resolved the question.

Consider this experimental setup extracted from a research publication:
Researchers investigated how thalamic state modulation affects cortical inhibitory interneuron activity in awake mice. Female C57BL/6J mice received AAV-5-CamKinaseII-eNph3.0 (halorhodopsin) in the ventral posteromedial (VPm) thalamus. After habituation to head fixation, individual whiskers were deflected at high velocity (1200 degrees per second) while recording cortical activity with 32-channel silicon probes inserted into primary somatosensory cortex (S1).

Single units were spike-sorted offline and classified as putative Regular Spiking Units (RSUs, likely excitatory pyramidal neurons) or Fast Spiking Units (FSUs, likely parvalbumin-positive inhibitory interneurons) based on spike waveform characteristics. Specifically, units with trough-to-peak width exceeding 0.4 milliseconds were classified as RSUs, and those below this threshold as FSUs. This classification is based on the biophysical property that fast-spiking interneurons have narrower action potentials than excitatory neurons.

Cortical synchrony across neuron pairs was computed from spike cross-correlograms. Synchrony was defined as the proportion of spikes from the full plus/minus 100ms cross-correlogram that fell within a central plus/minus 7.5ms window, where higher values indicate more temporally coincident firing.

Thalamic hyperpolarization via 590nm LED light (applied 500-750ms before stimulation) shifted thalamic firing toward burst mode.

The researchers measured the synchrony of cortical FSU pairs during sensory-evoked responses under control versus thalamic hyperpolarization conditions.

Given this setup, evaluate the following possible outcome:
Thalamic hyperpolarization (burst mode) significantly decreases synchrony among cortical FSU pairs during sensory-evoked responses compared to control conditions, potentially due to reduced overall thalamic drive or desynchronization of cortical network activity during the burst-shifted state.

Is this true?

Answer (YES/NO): NO